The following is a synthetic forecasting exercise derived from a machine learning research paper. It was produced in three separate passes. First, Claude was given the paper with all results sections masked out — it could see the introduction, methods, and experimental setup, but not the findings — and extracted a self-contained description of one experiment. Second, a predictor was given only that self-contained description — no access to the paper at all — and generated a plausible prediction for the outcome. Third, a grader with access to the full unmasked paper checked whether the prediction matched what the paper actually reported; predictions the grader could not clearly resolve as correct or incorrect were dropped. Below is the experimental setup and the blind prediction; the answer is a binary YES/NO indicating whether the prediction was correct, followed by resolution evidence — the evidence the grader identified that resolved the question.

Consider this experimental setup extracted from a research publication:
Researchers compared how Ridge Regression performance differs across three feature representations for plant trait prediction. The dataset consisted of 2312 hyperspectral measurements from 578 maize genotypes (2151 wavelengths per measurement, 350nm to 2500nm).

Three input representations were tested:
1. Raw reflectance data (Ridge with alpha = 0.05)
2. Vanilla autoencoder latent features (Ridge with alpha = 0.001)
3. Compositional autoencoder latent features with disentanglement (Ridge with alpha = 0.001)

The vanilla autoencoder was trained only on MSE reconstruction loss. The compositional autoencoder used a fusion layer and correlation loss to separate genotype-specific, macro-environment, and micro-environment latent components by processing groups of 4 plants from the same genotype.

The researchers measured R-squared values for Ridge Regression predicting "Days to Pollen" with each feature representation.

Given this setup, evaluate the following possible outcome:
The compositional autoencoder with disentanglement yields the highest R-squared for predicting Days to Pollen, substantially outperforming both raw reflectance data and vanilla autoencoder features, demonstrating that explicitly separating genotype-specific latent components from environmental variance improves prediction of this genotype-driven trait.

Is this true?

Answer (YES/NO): NO